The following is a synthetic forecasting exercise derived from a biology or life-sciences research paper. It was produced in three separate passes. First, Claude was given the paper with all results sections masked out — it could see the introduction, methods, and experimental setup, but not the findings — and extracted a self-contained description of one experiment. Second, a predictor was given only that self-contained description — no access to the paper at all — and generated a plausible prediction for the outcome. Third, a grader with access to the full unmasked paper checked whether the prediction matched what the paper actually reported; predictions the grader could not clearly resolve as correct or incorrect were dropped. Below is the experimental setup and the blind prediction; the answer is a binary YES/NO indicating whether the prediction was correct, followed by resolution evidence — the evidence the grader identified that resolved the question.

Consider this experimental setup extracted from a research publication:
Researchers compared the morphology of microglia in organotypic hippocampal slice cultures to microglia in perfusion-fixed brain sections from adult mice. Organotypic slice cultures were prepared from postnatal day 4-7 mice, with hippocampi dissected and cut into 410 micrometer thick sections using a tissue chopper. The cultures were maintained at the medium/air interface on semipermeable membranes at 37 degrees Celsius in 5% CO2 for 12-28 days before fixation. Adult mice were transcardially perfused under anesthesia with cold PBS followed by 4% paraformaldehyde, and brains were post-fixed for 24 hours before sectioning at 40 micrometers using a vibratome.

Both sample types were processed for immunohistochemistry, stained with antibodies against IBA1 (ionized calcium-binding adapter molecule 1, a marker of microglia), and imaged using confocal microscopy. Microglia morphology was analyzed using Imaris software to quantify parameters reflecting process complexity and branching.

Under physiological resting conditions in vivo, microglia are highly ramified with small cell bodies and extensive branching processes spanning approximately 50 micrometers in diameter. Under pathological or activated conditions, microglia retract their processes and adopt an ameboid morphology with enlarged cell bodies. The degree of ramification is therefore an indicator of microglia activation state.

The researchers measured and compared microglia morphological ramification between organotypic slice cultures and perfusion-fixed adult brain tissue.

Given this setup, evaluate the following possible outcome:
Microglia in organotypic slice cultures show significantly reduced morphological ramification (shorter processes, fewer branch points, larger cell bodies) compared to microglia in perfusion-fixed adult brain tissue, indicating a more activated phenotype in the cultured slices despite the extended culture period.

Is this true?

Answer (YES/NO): NO